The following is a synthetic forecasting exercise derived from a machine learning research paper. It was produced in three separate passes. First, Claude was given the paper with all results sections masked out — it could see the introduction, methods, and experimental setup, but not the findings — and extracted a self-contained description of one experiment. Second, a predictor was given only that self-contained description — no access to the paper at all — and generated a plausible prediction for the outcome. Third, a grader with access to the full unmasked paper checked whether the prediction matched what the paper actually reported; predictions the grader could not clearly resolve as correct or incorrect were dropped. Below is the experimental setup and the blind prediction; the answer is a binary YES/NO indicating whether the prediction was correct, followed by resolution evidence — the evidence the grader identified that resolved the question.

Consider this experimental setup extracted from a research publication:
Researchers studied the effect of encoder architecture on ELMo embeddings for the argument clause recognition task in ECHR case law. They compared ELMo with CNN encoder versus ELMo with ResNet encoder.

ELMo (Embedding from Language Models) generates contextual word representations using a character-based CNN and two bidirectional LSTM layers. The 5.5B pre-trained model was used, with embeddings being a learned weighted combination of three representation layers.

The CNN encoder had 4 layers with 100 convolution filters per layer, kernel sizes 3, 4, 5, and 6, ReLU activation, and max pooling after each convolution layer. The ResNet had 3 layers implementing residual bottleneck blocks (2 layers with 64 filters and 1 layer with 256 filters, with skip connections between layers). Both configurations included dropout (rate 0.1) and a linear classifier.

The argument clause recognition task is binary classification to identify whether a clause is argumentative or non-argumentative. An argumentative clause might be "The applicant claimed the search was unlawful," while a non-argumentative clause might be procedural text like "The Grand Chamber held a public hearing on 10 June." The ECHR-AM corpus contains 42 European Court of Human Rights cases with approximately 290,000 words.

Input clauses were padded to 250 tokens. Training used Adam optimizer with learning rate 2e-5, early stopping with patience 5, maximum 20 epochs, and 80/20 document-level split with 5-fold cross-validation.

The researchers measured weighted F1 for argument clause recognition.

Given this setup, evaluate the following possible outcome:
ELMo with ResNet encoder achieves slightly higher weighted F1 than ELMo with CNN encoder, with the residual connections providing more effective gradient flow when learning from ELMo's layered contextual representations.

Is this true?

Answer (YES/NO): YES